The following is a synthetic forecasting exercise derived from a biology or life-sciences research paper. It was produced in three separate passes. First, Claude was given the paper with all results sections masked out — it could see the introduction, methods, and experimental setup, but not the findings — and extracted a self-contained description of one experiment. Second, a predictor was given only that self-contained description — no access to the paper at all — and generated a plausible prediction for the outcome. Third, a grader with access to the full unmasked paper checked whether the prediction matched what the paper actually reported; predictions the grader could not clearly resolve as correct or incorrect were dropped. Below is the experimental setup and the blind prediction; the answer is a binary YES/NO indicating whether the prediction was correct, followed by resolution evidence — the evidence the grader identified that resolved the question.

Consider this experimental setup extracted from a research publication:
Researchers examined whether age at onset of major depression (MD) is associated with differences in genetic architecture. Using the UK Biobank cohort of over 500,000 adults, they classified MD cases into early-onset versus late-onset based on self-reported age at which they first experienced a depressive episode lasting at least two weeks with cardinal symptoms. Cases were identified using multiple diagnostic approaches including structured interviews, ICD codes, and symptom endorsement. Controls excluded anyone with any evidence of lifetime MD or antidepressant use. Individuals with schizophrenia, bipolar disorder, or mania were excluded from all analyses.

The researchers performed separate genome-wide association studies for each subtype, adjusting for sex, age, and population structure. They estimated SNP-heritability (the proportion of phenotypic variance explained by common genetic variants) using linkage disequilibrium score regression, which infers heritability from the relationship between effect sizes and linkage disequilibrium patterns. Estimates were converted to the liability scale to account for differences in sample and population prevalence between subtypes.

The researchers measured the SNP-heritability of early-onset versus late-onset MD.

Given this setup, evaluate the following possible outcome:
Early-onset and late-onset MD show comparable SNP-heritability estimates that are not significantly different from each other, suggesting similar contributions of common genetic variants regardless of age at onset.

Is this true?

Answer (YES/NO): NO